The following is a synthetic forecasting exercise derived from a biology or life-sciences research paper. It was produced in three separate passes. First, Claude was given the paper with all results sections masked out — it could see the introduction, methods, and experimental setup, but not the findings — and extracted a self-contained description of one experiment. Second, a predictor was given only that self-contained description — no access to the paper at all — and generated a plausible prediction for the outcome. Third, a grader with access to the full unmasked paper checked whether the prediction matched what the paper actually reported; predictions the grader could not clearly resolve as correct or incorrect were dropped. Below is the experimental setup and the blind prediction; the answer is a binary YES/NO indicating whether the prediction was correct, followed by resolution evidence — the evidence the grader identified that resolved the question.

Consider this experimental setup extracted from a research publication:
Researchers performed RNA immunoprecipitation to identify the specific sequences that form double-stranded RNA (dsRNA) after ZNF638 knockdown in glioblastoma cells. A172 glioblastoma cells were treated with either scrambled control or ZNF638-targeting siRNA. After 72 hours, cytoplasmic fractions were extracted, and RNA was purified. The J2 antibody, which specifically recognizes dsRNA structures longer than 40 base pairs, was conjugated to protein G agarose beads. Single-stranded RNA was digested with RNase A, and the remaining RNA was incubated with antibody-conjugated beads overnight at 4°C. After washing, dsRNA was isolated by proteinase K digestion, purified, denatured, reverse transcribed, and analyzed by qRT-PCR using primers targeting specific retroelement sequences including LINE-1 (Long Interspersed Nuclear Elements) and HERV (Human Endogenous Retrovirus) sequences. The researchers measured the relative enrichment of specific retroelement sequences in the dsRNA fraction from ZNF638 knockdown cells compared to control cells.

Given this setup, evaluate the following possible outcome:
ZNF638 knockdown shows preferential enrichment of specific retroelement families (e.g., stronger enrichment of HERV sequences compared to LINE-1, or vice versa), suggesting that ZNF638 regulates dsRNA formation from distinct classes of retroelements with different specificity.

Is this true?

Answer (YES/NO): YES